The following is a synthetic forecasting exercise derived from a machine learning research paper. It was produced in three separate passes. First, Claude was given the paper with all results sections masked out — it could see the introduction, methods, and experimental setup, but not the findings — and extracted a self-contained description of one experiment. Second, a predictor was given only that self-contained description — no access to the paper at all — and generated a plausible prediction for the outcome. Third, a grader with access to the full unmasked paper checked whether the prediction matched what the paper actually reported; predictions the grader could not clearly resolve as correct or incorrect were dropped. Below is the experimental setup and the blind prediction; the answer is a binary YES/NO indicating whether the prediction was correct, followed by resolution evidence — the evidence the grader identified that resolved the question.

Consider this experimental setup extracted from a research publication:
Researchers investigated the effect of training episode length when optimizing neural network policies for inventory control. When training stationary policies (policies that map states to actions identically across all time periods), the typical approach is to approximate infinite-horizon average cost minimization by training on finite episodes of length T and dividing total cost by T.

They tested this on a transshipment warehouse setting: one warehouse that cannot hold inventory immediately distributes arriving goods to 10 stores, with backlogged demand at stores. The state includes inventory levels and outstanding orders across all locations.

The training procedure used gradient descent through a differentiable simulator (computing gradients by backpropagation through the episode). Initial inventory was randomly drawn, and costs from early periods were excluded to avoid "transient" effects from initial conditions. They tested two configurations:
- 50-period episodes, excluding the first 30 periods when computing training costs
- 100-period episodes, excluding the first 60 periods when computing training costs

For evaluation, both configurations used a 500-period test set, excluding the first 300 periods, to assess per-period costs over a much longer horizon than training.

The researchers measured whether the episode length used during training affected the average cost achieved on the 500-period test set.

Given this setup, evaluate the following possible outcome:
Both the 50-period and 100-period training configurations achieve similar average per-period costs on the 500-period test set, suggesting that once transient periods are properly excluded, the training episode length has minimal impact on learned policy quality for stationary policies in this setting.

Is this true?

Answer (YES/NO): NO